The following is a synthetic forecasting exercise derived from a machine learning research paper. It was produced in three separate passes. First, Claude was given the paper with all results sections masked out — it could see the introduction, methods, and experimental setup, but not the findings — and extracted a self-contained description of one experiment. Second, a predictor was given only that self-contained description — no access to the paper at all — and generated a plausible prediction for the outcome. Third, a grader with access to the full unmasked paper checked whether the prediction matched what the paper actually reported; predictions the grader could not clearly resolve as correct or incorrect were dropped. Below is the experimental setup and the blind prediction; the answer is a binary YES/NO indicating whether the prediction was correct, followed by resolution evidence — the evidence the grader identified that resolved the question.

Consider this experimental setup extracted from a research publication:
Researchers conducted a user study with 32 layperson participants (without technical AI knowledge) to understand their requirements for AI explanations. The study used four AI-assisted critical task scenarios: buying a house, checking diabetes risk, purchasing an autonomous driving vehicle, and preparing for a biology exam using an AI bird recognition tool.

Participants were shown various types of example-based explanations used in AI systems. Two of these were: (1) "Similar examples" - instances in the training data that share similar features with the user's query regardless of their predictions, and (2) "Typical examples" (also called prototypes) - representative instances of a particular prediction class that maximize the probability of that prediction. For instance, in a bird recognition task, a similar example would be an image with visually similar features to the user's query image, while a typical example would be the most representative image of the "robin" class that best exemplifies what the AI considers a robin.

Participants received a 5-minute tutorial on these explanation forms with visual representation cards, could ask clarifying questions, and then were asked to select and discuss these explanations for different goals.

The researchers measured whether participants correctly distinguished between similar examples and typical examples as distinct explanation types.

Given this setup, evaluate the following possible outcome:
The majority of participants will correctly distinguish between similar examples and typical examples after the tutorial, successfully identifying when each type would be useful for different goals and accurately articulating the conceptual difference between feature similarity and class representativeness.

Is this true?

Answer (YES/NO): NO